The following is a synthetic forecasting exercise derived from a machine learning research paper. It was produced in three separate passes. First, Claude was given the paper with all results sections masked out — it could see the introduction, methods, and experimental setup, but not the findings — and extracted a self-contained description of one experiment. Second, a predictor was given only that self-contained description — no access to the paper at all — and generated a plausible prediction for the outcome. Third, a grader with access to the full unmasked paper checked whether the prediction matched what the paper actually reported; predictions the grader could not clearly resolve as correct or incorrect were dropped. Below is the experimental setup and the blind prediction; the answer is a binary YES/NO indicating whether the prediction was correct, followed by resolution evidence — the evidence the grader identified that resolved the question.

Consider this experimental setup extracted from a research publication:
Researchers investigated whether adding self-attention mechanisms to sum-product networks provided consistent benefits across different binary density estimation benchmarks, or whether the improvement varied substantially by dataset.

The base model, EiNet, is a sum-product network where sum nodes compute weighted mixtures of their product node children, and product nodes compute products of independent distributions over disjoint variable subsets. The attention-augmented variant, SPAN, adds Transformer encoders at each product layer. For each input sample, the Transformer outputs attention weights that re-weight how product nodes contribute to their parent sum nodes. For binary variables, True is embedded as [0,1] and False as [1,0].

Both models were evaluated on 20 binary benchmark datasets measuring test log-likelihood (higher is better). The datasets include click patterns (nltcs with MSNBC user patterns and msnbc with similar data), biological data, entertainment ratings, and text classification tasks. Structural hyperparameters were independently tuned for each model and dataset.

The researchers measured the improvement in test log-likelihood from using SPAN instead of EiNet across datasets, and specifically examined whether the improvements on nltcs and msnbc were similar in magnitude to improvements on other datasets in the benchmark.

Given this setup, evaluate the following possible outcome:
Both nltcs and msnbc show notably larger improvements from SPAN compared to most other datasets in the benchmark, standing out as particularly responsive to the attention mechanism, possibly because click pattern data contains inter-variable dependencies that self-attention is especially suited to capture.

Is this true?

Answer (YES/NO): YES